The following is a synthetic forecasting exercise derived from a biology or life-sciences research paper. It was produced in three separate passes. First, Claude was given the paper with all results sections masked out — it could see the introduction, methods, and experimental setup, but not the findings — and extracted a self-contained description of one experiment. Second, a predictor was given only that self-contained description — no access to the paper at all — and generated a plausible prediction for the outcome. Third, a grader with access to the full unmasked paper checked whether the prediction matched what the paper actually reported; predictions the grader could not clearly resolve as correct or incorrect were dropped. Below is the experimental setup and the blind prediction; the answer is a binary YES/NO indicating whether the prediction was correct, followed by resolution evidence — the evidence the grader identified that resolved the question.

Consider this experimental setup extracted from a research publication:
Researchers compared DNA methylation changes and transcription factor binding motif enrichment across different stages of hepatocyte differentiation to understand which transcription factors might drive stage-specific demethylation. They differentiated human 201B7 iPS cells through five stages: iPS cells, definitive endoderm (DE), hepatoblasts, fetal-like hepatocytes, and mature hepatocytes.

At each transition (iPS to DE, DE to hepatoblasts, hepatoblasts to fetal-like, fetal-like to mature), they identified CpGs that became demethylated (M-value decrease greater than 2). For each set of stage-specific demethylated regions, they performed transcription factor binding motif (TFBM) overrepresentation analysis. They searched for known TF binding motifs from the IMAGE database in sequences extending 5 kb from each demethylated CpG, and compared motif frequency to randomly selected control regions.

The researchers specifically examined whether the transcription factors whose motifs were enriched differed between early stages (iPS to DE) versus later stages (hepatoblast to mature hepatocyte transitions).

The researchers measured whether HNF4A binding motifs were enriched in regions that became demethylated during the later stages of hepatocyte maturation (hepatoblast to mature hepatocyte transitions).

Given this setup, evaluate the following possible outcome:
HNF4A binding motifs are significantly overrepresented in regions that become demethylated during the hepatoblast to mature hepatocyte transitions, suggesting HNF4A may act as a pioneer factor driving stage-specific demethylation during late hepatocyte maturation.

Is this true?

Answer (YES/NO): NO